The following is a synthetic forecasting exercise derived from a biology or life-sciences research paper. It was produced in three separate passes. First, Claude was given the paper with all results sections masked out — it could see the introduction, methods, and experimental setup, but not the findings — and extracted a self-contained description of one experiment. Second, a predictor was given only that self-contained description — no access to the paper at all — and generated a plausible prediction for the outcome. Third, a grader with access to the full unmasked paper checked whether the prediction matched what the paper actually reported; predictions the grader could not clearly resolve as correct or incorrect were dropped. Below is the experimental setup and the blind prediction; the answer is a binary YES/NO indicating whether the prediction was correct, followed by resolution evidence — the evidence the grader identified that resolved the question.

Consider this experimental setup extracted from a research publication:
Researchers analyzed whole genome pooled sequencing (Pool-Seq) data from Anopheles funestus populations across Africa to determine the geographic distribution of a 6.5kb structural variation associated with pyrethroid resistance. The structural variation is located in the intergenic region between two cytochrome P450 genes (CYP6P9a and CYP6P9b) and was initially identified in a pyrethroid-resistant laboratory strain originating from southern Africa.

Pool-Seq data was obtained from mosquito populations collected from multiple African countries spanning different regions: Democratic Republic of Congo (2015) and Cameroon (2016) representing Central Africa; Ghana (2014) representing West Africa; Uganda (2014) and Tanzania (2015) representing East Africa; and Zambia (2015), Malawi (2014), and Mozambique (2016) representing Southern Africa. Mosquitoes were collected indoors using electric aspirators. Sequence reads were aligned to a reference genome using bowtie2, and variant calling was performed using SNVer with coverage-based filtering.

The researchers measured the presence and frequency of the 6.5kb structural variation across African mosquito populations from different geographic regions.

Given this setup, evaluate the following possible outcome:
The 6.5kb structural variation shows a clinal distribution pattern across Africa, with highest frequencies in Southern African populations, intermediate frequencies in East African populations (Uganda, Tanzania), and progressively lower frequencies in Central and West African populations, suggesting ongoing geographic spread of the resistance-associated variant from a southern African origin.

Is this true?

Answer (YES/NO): NO